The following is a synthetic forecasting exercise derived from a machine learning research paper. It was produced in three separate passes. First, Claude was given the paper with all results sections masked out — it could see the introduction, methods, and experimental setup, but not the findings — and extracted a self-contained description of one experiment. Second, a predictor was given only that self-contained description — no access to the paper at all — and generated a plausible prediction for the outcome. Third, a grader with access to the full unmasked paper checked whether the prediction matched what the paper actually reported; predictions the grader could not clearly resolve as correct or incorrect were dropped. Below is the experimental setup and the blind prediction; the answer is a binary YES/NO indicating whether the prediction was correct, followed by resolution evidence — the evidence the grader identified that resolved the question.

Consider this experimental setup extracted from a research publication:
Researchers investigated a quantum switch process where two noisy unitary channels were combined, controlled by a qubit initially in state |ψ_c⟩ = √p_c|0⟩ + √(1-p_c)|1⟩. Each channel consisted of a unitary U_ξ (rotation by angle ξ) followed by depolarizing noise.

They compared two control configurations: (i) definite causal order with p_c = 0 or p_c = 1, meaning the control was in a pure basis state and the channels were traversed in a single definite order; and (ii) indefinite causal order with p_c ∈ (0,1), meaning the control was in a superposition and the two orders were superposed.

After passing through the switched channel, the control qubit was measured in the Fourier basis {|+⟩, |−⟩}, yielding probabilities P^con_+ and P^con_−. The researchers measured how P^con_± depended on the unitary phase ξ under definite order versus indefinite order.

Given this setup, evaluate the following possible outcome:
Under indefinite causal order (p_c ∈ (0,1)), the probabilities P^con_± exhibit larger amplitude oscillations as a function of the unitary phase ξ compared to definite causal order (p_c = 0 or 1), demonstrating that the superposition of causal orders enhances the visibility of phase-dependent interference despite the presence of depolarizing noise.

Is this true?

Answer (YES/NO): YES